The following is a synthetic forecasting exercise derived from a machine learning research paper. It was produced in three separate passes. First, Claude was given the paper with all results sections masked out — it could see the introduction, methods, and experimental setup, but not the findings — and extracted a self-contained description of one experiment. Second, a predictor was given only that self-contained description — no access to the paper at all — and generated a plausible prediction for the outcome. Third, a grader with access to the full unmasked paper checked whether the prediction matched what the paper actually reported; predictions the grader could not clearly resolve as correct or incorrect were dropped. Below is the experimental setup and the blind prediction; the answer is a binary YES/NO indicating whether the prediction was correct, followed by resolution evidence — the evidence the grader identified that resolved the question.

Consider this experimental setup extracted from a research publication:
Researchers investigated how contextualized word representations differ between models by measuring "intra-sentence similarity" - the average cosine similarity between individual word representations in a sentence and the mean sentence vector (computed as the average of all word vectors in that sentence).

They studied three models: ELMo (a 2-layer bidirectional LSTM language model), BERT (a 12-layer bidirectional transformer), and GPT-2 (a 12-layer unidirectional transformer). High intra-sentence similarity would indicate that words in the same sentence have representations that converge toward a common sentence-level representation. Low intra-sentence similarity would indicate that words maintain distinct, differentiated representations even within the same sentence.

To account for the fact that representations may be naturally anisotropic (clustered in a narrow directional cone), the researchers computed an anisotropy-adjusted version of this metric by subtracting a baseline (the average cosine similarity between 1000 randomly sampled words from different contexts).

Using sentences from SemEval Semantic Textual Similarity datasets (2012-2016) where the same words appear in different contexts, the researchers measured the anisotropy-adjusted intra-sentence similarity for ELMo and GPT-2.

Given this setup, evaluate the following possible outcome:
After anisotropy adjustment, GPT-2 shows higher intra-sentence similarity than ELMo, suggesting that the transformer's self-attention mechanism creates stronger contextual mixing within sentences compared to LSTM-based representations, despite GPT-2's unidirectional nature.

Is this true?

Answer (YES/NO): NO